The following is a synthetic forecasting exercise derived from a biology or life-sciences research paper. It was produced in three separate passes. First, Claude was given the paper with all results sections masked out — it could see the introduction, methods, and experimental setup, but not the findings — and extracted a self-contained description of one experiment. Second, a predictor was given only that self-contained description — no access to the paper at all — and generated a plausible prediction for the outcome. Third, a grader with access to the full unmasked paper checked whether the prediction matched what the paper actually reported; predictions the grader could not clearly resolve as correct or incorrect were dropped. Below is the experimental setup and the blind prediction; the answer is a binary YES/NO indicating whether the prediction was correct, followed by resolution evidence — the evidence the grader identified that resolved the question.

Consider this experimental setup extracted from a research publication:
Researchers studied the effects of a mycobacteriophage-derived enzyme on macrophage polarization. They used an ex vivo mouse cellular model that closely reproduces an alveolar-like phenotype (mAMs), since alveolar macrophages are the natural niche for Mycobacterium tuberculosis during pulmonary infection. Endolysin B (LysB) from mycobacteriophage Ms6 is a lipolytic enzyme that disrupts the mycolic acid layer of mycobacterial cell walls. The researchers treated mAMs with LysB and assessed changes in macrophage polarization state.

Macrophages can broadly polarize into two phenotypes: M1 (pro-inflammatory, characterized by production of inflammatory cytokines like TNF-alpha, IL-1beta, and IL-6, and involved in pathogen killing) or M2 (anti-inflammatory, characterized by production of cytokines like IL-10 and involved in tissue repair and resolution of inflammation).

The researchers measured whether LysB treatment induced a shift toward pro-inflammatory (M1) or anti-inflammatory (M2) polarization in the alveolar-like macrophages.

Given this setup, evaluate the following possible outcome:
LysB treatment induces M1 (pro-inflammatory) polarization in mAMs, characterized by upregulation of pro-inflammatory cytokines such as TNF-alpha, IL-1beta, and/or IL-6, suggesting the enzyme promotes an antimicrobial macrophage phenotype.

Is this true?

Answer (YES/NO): YES